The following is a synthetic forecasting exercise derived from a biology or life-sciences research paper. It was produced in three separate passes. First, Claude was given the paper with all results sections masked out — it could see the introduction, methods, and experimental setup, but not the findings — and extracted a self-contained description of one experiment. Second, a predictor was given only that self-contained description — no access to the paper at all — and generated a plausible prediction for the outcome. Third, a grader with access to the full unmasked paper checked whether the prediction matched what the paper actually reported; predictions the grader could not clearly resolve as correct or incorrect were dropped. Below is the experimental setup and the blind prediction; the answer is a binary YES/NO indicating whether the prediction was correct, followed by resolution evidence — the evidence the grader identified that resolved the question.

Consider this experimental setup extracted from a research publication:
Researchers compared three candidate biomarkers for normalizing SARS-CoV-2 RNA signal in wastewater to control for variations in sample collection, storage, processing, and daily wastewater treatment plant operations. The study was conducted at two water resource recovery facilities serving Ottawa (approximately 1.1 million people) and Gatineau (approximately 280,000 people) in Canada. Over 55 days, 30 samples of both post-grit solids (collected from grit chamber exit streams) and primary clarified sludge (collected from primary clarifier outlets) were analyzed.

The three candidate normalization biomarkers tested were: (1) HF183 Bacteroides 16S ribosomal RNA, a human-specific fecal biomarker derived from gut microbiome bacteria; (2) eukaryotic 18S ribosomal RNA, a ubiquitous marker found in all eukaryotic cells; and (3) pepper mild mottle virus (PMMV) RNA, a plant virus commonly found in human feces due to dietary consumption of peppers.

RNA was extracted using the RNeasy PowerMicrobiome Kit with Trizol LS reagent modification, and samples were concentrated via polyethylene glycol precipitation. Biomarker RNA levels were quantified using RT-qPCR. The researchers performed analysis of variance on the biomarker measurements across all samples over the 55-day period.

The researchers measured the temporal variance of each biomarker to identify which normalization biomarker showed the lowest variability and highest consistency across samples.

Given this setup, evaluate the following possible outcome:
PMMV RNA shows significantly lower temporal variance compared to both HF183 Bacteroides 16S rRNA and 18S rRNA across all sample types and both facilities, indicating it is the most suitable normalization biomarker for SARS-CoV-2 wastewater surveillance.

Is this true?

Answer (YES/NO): NO